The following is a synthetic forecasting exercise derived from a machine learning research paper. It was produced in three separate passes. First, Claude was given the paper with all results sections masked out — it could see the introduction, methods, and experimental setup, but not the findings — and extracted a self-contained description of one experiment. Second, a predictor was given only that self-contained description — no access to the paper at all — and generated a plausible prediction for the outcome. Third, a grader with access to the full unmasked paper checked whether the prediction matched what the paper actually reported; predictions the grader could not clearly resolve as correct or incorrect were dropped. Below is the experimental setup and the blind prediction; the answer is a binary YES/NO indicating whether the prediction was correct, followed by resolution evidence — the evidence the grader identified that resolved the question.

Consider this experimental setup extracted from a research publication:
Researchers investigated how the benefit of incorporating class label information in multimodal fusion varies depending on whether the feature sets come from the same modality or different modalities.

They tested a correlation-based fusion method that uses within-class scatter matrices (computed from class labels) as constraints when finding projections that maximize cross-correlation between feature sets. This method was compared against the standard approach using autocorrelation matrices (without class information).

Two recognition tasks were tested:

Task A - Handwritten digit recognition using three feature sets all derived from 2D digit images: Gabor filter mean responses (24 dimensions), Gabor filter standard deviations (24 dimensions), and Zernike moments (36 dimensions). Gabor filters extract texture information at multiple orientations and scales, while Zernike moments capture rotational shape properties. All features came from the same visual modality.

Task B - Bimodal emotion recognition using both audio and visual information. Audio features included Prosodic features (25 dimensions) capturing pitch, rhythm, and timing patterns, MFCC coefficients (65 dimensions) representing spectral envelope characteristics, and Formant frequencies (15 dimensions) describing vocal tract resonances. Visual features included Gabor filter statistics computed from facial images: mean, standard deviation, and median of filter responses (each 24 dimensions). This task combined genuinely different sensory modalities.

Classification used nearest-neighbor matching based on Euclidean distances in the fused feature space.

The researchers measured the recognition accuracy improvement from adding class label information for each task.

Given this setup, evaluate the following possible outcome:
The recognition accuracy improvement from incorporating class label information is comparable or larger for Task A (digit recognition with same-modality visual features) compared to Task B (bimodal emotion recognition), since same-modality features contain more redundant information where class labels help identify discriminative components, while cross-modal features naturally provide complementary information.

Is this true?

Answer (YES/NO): NO